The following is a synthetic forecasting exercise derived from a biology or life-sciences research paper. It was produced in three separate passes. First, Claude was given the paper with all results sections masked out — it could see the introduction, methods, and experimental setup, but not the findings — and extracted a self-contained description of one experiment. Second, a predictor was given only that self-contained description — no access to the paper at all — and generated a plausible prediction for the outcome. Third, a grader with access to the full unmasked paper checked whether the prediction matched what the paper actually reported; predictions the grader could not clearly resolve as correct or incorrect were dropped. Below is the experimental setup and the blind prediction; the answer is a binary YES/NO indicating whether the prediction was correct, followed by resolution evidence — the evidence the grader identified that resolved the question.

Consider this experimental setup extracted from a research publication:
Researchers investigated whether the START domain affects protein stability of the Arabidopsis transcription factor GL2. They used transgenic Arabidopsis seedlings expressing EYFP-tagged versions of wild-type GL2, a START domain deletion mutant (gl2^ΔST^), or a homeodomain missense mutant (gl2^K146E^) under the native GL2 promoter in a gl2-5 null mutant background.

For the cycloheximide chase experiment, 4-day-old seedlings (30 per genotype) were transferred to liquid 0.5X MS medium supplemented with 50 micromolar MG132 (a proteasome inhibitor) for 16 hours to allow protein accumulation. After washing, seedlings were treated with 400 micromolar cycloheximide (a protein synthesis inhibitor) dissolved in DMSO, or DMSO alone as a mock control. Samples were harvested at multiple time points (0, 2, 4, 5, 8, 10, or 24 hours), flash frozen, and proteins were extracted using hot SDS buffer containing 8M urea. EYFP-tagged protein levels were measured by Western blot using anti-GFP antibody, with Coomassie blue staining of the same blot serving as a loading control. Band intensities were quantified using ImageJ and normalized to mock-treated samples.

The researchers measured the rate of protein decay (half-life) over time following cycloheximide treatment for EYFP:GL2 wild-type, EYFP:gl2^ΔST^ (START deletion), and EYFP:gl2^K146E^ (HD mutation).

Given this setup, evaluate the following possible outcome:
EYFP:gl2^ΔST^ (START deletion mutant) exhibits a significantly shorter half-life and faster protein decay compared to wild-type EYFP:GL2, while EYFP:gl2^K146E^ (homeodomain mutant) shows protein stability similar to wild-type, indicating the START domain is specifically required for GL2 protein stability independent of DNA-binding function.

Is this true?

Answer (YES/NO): NO